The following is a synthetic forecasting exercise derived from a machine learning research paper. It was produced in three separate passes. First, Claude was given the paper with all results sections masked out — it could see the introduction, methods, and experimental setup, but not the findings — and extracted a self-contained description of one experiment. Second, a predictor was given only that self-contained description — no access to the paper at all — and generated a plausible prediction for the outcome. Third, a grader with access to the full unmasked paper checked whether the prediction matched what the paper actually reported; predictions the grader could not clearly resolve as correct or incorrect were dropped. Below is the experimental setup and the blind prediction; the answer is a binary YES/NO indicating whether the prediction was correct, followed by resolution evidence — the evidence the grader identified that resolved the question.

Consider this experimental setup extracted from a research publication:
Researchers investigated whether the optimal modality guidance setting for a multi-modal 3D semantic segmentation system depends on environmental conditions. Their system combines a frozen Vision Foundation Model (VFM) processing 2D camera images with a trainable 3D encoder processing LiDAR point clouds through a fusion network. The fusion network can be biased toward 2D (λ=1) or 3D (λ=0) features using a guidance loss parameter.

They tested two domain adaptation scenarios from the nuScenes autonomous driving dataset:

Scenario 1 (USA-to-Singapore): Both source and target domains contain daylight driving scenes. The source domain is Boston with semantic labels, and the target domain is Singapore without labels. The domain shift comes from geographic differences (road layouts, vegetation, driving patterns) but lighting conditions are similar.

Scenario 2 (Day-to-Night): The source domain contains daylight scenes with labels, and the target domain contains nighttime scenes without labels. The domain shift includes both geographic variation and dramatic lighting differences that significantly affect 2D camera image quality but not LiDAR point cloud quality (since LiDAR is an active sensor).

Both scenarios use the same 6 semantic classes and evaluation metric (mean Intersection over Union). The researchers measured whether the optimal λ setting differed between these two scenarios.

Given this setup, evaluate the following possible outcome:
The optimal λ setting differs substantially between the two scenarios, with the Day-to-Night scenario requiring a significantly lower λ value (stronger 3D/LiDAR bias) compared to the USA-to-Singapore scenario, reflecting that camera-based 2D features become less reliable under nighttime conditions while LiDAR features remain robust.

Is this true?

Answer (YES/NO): YES